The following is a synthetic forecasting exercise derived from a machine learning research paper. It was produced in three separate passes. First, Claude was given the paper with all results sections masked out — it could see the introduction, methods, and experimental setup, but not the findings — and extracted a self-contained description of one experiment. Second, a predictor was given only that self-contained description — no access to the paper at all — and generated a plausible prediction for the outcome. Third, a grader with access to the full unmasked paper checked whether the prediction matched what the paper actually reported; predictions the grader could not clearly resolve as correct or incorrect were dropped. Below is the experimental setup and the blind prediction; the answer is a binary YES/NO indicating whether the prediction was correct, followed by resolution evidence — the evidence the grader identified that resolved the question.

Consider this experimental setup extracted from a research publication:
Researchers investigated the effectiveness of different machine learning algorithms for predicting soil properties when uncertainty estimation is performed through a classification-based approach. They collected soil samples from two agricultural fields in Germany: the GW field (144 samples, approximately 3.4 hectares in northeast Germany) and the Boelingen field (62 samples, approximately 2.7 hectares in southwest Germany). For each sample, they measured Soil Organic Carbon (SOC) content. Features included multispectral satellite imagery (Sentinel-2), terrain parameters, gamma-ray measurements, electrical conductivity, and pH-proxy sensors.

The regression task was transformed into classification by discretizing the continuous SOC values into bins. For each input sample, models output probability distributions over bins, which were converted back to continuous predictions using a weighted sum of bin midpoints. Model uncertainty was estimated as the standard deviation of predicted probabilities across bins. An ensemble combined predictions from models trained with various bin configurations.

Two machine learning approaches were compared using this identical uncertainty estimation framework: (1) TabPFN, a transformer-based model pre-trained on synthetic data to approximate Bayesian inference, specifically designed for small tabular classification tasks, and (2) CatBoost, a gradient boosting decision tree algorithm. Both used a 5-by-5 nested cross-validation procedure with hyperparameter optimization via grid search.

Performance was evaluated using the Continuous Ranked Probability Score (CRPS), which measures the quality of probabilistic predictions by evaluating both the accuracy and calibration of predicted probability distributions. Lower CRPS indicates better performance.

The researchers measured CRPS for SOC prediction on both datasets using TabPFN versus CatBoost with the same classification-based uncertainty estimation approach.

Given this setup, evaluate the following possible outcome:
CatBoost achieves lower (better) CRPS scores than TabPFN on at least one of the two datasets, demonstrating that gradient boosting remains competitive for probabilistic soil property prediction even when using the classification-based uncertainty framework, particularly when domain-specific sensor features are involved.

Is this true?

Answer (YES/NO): NO